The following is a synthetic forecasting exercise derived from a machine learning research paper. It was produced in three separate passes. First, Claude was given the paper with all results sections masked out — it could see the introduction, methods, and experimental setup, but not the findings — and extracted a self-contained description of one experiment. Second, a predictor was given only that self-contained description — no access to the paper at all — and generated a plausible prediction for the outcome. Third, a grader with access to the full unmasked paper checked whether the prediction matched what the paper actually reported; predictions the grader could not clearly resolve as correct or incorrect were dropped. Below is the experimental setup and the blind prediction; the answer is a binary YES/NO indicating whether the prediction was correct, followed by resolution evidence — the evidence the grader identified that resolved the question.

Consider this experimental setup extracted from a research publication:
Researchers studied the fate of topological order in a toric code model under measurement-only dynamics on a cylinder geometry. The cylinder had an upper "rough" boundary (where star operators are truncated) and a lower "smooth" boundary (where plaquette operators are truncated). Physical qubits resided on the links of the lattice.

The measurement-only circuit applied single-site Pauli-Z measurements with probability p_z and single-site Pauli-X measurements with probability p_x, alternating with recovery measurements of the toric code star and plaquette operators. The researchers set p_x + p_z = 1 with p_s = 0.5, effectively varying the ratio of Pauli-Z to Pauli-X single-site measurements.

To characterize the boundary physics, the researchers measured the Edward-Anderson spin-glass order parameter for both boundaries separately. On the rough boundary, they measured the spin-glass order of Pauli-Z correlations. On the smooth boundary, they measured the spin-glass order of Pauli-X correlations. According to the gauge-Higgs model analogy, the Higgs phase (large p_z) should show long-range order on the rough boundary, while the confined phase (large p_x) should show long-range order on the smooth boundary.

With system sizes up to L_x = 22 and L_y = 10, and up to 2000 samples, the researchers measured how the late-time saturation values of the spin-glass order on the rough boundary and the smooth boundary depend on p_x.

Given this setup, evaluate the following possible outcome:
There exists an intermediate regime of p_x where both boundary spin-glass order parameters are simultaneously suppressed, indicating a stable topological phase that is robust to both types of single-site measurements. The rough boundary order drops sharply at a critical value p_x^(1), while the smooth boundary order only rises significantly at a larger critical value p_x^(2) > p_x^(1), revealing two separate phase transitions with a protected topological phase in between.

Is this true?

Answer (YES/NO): NO